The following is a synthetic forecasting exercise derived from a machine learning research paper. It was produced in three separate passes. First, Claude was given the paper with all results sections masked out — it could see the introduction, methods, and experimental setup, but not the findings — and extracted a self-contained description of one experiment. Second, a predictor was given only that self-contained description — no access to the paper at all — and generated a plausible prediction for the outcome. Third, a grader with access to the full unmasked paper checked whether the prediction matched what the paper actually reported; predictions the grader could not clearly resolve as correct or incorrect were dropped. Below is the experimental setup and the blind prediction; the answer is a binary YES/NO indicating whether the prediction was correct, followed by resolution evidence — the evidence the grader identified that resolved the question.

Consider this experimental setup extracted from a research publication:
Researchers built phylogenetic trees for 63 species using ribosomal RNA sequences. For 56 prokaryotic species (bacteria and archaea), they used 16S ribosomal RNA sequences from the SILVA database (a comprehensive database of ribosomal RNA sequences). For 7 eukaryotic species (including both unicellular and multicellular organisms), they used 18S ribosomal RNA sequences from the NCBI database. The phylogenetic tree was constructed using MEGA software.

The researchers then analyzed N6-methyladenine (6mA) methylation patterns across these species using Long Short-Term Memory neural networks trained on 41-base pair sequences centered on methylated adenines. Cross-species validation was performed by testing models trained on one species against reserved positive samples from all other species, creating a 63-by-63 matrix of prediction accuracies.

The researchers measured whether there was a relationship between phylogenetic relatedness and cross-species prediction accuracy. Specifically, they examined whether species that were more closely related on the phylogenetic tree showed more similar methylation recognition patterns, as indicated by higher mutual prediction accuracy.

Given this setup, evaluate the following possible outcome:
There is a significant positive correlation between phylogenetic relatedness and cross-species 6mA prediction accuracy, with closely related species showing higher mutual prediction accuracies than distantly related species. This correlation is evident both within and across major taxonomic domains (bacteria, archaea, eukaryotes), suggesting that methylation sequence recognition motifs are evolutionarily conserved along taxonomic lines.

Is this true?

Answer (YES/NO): NO